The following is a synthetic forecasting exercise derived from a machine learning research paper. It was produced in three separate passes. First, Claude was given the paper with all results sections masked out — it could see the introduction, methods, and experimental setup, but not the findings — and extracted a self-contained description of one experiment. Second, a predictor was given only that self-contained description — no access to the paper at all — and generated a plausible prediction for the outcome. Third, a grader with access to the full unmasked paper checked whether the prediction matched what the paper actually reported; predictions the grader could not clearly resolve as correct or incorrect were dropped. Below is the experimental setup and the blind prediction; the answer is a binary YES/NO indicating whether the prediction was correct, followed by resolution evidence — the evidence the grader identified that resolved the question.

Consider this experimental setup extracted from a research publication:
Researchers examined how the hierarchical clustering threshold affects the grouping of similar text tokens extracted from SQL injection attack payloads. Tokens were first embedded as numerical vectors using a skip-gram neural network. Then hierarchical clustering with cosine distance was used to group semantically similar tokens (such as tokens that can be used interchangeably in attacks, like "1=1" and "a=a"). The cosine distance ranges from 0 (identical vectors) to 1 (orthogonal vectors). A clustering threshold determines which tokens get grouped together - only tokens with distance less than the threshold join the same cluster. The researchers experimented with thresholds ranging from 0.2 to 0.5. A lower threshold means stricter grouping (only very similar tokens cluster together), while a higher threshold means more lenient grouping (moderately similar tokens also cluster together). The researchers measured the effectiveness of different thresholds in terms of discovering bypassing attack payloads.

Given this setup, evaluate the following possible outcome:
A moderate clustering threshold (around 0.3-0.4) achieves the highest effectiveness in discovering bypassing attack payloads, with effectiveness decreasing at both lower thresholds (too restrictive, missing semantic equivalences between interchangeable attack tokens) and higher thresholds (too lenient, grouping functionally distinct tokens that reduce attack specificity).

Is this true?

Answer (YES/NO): YES